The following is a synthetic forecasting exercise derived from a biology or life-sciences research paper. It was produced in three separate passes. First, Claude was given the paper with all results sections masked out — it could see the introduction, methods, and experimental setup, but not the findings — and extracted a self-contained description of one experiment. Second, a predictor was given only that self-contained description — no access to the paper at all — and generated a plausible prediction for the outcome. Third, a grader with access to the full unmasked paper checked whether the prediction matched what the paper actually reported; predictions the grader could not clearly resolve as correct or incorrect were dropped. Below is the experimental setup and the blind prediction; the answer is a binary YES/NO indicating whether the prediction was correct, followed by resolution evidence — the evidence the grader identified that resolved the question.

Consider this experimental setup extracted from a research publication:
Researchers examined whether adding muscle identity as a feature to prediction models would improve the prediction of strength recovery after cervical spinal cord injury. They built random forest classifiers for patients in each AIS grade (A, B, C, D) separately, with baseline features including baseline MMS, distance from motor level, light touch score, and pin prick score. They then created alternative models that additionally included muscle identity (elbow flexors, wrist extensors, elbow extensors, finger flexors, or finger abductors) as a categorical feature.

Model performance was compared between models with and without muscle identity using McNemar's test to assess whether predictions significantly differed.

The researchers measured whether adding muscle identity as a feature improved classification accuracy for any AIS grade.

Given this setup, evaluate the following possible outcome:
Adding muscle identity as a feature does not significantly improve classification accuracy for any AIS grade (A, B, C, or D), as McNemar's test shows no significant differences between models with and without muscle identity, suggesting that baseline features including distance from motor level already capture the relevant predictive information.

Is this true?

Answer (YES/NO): NO